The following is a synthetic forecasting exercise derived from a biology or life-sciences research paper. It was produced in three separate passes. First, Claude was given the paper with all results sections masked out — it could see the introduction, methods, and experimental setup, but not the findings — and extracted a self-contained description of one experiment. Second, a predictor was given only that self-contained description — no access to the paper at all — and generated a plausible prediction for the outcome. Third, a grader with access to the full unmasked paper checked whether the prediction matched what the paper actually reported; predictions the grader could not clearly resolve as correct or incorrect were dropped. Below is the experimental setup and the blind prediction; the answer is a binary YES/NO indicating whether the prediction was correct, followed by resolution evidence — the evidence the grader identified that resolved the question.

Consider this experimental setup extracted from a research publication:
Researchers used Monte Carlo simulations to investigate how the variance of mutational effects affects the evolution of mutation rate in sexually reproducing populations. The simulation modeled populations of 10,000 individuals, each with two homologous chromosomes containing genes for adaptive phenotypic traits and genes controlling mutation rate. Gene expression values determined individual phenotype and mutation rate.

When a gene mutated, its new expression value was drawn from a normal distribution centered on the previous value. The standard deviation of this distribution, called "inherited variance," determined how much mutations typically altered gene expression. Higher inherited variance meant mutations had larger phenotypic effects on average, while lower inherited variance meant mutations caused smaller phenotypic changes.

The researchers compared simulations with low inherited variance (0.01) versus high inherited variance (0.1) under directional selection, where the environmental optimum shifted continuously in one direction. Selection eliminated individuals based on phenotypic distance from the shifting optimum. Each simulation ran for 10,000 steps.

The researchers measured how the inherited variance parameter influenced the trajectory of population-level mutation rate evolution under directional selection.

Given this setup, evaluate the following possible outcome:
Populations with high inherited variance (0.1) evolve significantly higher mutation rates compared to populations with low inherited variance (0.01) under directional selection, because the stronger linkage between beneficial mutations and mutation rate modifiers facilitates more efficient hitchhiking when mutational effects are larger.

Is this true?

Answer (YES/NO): NO